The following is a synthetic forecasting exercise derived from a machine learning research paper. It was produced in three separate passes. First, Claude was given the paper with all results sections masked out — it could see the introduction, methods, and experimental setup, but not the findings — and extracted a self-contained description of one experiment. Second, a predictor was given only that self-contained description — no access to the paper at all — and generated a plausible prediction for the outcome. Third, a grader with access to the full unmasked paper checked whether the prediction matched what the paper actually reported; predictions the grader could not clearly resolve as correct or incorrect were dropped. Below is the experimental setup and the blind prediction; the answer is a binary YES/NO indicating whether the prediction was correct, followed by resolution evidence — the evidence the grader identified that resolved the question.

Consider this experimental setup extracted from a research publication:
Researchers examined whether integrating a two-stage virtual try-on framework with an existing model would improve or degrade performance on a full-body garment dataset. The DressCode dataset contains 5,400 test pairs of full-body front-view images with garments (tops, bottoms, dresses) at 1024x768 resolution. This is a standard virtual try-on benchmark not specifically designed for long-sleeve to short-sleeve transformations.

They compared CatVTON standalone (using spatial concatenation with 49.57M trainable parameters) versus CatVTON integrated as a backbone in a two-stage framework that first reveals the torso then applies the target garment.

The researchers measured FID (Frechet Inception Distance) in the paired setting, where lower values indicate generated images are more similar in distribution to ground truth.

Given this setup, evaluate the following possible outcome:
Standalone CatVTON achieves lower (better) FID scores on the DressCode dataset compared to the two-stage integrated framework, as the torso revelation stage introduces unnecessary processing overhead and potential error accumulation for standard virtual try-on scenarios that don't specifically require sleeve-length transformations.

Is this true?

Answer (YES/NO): NO